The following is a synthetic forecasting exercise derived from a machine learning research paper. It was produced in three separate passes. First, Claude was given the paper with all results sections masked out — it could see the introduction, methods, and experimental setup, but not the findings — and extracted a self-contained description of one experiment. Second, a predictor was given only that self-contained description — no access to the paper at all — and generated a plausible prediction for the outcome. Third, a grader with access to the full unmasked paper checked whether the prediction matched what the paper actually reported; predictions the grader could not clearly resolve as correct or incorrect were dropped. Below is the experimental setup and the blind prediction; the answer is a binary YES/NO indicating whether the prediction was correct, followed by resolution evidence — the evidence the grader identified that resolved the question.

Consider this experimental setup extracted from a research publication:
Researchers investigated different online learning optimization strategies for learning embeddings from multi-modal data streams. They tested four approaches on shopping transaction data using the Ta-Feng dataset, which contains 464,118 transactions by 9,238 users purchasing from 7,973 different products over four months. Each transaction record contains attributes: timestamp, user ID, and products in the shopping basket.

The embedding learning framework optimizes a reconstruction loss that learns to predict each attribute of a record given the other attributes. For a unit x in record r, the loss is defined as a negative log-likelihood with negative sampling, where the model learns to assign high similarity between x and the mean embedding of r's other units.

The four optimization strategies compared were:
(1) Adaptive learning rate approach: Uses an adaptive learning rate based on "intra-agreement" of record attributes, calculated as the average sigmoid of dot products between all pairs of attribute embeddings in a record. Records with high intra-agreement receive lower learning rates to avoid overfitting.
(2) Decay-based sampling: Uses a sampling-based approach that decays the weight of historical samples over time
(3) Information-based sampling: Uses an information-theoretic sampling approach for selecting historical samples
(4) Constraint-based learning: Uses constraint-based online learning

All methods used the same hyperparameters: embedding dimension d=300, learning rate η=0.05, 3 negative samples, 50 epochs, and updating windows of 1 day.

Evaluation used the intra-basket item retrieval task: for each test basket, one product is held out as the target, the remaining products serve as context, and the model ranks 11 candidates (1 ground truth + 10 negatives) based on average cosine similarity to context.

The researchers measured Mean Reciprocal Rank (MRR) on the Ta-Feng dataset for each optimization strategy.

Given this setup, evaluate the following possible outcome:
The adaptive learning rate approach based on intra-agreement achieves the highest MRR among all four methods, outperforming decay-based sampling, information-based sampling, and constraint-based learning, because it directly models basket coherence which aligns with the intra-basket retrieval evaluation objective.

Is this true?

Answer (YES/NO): YES